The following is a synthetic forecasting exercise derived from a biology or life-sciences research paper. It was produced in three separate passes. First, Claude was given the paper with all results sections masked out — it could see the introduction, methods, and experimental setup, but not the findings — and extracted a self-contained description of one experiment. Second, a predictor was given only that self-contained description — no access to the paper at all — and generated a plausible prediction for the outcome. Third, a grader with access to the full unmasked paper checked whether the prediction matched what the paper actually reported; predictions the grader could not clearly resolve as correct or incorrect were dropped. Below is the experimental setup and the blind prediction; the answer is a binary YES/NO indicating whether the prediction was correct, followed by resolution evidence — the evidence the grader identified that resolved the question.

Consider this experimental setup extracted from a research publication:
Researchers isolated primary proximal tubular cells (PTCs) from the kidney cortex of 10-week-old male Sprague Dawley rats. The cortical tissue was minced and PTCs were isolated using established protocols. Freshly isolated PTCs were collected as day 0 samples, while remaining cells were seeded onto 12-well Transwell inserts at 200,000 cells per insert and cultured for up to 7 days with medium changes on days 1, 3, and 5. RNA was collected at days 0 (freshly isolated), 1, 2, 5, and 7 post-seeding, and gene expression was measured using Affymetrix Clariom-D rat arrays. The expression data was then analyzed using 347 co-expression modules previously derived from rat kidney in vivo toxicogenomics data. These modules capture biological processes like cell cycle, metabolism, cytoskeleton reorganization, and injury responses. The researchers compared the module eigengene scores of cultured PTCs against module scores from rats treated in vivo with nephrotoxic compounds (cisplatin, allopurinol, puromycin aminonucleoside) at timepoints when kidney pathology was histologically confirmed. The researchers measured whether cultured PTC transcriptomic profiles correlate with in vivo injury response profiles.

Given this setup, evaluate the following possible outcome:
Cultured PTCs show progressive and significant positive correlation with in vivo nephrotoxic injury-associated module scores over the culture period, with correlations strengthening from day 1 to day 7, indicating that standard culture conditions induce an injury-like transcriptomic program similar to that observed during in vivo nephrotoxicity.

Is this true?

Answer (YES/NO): NO